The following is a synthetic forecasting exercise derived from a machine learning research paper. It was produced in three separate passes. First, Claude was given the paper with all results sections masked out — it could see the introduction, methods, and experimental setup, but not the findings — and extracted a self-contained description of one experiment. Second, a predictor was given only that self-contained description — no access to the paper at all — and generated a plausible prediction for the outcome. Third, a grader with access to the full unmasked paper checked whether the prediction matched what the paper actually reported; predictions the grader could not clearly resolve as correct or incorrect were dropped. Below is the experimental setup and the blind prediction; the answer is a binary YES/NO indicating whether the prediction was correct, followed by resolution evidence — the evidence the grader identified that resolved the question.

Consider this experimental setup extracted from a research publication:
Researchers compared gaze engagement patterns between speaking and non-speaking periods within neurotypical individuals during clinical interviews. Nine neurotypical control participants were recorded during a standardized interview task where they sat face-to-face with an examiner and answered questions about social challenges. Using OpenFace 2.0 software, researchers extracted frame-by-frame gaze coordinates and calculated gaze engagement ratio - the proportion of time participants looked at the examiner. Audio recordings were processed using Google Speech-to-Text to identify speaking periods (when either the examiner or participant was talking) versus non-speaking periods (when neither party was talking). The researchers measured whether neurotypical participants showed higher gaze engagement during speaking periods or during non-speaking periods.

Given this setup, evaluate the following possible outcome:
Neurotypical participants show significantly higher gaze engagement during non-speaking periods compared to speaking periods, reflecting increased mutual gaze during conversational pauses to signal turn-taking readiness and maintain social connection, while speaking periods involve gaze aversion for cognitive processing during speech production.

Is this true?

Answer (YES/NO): NO